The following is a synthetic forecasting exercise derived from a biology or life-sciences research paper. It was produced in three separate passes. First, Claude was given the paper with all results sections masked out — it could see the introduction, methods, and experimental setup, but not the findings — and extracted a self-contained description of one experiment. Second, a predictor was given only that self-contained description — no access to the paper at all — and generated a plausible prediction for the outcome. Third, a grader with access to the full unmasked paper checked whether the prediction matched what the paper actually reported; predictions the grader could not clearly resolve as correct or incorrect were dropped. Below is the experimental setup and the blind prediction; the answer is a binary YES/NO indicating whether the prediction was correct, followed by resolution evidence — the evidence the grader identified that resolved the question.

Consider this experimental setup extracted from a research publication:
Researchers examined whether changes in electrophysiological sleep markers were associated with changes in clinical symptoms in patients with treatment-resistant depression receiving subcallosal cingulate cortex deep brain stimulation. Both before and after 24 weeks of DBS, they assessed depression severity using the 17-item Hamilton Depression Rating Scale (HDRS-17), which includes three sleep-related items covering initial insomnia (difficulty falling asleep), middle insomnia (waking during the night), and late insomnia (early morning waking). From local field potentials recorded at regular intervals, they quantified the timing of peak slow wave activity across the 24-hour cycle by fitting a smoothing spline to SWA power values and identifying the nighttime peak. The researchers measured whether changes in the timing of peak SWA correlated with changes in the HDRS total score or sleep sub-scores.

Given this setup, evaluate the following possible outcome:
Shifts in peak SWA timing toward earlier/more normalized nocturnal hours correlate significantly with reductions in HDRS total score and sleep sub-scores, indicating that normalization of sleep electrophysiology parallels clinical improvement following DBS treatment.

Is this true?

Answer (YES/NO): NO